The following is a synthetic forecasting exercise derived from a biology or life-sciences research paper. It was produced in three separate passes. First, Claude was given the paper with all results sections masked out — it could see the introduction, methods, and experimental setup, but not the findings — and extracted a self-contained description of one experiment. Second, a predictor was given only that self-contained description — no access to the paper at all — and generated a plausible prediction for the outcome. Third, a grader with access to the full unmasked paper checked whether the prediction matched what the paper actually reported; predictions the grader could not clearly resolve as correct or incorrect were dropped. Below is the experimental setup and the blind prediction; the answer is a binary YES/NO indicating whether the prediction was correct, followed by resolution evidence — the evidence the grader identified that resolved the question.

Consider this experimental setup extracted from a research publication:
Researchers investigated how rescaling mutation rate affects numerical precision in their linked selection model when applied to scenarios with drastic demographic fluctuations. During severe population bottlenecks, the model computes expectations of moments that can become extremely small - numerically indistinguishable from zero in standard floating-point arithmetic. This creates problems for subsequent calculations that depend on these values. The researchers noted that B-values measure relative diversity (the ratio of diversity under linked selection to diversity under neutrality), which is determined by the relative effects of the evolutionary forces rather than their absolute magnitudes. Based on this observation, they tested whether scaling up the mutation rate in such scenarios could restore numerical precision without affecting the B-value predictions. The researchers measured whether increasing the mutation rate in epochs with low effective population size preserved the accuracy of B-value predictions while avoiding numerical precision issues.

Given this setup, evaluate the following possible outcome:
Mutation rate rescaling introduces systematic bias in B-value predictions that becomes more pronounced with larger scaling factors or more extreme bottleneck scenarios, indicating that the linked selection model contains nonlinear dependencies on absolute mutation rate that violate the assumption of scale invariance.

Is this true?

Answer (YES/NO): NO